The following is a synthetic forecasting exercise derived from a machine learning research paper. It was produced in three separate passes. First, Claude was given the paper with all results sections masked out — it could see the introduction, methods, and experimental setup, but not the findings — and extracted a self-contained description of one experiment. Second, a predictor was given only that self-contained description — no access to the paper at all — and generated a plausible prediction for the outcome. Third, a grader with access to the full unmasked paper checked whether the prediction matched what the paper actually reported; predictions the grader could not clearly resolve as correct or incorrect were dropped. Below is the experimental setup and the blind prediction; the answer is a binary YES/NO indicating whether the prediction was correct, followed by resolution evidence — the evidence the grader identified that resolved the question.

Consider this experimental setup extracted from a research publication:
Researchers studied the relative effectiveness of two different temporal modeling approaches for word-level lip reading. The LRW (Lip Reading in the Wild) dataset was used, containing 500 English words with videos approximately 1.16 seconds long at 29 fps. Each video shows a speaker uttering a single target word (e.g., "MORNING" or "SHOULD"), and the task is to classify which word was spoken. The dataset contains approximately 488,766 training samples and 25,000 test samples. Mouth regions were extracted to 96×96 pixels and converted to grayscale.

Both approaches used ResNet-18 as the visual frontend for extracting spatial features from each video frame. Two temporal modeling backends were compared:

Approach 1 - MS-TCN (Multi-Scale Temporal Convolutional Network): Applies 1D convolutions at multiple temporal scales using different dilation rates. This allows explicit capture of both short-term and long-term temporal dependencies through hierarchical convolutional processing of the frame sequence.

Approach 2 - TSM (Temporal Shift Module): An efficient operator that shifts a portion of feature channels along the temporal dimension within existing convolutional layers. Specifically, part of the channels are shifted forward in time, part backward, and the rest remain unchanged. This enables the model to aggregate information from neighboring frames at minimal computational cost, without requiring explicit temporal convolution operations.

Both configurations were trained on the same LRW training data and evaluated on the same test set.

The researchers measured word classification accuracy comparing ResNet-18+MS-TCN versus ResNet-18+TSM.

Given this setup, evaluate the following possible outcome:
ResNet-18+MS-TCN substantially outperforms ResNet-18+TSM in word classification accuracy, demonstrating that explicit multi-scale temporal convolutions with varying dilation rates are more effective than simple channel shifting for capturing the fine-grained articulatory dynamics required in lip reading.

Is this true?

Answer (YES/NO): NO